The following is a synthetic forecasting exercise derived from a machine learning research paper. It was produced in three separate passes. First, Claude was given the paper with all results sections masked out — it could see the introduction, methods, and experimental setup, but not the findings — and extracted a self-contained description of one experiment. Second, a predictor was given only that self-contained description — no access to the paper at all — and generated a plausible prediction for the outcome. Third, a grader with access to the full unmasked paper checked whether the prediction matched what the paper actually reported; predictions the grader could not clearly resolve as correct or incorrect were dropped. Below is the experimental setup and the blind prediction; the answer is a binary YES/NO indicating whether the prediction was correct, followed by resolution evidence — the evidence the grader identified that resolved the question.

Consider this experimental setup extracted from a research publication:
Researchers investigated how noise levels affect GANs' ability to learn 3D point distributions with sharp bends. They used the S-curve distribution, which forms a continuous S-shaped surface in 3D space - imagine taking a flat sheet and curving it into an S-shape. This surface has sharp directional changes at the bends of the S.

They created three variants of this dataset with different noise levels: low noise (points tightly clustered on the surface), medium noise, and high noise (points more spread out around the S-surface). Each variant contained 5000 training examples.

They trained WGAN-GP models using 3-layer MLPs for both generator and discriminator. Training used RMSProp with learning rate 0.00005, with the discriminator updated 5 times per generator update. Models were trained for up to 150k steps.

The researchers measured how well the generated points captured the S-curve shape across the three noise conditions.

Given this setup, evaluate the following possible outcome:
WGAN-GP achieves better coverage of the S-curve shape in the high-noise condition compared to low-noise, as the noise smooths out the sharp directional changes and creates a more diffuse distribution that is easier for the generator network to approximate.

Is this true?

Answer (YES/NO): NO